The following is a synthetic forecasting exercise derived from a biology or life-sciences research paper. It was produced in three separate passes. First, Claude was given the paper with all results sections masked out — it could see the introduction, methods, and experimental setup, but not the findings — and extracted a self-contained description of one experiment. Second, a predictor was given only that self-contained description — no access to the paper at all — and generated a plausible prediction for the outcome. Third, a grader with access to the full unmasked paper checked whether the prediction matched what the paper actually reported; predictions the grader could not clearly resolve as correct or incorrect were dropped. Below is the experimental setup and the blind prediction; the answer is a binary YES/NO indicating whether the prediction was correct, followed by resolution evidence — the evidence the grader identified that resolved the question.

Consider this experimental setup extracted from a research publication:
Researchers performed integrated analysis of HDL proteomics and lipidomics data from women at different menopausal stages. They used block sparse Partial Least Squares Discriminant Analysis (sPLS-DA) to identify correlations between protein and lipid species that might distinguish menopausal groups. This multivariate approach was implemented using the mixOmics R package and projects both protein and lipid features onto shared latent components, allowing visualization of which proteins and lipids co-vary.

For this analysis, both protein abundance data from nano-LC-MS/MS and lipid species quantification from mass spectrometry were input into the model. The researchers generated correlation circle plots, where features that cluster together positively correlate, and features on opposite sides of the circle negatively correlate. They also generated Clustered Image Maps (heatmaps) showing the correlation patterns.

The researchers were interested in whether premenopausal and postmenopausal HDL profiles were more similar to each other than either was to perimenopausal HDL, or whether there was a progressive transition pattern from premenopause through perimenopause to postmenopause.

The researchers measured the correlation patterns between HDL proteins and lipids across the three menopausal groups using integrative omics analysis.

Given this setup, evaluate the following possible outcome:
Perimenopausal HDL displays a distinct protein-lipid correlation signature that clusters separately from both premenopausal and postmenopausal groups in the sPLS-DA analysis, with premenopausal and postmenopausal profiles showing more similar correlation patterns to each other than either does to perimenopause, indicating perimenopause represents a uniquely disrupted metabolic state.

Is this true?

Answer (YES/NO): YES